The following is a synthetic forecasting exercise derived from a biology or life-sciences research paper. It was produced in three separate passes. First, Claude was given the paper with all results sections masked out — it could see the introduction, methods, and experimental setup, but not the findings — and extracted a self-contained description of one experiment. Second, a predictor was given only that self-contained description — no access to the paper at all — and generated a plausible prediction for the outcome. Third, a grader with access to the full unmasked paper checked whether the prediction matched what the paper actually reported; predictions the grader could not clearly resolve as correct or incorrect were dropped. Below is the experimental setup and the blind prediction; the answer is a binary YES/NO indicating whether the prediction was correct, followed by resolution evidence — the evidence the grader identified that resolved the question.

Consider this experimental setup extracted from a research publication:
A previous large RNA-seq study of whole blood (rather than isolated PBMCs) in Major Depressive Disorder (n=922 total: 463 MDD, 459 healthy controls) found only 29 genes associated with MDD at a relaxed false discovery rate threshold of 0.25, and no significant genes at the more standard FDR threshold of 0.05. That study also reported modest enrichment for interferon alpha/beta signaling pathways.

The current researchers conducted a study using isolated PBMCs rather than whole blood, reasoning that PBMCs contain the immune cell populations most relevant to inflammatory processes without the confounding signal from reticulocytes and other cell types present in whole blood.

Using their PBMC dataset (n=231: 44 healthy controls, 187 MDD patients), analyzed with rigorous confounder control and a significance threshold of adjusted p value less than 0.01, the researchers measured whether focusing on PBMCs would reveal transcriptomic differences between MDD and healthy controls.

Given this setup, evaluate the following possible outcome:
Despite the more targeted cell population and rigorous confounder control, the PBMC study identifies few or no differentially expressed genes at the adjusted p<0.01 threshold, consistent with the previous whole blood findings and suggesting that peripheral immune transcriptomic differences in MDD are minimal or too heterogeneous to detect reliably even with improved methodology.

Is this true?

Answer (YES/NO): YES